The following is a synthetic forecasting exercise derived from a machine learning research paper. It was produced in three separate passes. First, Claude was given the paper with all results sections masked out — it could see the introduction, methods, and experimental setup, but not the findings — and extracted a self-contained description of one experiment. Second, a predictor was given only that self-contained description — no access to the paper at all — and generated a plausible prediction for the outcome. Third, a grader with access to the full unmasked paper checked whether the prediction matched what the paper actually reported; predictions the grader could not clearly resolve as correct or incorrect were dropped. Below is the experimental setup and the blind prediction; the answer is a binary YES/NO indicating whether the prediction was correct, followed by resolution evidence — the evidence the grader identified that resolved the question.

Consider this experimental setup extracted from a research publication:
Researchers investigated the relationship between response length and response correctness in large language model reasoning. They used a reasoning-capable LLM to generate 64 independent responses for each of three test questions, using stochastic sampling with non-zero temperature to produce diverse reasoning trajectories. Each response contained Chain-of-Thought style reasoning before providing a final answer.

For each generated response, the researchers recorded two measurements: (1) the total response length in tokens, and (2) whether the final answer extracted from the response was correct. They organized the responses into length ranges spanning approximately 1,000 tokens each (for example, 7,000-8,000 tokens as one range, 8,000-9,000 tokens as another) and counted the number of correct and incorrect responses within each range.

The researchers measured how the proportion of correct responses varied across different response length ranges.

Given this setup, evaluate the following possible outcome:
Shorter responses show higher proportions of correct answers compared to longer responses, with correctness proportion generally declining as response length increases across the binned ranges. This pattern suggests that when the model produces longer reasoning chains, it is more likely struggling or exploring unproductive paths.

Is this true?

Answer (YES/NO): NO